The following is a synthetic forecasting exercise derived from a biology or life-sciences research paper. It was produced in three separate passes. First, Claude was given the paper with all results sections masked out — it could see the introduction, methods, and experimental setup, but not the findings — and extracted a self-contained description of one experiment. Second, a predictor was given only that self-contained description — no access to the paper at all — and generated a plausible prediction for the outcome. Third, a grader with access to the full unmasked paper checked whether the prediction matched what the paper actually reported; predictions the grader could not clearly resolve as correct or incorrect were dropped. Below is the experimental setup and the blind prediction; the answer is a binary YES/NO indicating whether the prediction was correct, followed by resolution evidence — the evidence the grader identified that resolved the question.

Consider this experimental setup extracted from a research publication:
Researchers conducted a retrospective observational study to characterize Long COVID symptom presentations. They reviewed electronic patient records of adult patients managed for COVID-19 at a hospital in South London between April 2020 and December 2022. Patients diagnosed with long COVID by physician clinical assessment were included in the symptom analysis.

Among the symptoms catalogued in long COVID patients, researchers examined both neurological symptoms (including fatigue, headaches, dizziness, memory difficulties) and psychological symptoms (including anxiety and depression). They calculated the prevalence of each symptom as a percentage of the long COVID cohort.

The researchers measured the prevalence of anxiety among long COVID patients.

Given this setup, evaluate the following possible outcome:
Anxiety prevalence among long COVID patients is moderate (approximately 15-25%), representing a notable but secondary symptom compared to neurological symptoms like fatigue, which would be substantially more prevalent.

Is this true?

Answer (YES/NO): NO